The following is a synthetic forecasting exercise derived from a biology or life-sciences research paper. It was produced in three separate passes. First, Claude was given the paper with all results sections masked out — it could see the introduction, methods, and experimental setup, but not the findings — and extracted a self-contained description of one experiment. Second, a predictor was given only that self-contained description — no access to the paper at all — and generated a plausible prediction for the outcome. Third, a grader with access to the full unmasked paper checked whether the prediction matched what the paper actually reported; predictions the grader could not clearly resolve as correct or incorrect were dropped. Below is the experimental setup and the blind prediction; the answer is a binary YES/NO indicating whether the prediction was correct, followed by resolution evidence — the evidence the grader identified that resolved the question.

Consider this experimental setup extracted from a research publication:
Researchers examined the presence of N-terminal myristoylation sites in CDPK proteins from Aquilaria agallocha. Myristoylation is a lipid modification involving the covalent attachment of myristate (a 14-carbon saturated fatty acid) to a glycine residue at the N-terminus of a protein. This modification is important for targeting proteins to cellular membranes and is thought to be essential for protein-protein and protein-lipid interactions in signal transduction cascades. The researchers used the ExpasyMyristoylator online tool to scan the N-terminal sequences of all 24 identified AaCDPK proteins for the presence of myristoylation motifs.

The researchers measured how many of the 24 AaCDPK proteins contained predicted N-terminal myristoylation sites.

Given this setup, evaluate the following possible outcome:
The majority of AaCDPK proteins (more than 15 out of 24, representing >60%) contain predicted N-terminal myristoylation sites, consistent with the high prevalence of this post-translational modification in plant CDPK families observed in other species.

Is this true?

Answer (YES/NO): NO